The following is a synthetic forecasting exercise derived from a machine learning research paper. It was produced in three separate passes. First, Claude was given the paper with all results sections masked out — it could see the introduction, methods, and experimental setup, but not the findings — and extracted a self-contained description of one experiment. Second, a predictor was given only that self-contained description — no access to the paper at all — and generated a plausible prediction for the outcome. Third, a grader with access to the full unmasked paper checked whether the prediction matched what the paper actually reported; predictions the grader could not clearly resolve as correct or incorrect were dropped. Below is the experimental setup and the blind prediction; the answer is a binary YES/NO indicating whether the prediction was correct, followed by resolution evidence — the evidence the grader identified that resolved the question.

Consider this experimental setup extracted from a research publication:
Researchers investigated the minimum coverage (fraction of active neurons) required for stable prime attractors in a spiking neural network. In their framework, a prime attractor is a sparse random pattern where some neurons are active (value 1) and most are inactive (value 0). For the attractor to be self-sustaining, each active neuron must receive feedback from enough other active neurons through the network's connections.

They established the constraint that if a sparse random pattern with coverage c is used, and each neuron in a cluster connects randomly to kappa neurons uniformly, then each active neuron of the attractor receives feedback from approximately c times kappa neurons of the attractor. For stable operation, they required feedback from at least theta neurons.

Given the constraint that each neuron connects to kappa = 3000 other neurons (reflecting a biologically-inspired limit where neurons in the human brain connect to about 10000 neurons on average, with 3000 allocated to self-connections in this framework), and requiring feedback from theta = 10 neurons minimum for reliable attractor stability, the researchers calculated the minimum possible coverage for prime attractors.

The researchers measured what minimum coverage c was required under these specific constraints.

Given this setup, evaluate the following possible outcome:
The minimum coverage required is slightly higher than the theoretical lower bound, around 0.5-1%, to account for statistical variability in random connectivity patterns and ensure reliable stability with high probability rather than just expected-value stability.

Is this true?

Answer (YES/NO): NO